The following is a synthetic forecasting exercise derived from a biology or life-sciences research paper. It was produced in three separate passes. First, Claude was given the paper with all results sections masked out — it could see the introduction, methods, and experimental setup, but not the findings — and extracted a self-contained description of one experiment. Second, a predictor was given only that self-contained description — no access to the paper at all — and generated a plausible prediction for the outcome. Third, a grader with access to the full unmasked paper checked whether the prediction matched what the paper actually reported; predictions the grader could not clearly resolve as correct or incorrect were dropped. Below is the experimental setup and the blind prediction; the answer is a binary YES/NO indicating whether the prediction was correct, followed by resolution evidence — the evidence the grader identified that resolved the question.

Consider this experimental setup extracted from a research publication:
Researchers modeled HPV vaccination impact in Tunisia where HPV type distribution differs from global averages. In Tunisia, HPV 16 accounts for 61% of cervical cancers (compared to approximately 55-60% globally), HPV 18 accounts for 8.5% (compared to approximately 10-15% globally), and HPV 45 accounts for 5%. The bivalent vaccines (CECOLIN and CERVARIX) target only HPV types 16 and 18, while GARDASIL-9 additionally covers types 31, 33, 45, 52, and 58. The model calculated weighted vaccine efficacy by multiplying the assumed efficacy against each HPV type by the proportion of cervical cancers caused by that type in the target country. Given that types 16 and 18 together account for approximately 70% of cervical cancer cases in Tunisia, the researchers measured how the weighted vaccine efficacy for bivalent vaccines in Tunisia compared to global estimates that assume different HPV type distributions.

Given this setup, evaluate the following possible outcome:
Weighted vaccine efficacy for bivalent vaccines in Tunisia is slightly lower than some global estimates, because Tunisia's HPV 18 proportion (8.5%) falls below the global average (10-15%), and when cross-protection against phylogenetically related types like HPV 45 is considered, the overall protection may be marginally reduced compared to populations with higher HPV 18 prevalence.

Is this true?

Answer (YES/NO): NO